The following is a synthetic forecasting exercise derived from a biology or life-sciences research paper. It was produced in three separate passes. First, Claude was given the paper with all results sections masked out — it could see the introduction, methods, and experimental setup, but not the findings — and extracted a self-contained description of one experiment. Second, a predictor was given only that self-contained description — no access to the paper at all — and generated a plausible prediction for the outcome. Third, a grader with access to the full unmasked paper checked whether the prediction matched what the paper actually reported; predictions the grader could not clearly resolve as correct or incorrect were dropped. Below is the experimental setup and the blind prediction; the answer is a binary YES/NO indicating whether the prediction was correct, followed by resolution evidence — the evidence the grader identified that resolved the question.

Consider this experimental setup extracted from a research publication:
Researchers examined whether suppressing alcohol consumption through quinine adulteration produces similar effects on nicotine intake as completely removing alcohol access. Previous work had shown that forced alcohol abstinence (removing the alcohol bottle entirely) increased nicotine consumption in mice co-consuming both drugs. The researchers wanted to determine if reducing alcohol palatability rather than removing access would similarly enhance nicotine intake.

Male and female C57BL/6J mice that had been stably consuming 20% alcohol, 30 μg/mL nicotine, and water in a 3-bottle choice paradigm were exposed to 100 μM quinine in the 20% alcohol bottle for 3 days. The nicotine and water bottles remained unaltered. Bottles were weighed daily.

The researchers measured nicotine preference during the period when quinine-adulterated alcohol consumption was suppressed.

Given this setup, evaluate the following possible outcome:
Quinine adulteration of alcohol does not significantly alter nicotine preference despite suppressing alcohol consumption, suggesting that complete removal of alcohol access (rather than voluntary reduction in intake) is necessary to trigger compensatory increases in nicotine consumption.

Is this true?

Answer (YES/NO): NO